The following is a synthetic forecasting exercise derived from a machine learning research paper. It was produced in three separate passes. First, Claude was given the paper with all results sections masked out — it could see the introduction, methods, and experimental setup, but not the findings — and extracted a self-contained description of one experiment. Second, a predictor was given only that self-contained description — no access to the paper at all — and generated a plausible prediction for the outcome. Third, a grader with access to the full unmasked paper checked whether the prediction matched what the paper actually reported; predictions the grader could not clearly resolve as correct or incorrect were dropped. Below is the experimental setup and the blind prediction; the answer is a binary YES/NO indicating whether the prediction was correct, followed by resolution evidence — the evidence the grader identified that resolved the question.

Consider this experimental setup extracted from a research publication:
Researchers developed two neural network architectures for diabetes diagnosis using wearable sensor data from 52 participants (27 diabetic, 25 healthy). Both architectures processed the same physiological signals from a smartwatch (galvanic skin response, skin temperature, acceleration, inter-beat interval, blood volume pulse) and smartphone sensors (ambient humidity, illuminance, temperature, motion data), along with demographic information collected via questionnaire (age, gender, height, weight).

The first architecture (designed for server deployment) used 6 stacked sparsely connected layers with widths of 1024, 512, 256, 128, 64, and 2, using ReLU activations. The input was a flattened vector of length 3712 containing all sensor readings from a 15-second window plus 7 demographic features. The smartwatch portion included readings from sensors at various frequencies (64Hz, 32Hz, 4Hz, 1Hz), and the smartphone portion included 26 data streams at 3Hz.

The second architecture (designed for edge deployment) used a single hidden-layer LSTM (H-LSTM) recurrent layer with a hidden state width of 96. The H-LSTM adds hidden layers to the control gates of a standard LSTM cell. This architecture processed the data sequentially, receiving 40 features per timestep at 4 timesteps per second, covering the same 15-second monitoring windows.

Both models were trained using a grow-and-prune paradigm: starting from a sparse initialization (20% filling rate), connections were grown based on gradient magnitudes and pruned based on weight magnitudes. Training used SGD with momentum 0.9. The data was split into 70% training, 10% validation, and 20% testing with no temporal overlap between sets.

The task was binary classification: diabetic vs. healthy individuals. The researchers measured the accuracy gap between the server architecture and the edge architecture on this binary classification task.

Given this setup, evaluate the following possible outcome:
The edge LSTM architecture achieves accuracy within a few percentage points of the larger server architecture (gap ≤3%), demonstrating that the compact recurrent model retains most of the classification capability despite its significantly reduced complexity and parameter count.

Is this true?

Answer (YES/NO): YES